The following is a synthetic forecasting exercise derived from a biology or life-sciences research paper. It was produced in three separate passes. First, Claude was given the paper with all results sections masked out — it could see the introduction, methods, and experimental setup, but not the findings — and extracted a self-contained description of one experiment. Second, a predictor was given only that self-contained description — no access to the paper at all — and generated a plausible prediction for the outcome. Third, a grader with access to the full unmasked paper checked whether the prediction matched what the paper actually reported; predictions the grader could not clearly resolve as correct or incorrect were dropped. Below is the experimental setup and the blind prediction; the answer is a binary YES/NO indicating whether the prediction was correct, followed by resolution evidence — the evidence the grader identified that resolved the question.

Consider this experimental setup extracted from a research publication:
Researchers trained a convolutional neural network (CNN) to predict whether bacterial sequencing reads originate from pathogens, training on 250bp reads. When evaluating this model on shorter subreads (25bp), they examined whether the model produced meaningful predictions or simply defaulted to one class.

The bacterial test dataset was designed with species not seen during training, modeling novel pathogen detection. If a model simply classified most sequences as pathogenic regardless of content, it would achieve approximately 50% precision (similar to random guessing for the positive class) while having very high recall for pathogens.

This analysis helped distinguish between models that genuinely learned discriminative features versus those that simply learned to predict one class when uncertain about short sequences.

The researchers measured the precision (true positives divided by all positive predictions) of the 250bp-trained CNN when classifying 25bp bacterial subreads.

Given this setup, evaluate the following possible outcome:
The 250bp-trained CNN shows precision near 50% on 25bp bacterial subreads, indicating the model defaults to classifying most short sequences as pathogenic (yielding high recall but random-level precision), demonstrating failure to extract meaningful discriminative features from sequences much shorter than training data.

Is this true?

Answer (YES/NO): YES